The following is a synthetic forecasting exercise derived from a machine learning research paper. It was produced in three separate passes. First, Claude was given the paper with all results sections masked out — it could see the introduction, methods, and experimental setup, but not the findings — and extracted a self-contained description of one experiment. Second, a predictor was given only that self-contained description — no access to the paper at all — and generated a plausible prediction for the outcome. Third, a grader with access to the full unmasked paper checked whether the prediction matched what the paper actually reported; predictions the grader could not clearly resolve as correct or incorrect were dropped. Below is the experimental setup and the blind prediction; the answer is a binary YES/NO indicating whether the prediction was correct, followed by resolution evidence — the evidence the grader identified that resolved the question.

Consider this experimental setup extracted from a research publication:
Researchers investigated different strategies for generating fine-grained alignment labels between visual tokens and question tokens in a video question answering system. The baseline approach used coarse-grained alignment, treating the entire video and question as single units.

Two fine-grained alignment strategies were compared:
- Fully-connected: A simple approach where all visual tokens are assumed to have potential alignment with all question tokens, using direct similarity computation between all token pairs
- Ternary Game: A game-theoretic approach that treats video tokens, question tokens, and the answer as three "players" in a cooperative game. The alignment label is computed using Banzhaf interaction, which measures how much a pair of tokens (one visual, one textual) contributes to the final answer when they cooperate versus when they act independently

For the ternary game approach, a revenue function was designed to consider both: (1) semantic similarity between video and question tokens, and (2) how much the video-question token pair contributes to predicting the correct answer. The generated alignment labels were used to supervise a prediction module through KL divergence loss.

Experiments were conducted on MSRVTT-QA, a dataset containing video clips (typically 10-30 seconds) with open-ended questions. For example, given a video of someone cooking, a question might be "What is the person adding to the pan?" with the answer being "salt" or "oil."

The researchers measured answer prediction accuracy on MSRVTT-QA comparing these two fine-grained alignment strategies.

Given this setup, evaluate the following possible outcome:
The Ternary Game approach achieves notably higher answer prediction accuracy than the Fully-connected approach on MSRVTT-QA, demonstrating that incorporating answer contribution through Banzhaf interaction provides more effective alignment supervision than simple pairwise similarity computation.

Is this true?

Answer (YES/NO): NO